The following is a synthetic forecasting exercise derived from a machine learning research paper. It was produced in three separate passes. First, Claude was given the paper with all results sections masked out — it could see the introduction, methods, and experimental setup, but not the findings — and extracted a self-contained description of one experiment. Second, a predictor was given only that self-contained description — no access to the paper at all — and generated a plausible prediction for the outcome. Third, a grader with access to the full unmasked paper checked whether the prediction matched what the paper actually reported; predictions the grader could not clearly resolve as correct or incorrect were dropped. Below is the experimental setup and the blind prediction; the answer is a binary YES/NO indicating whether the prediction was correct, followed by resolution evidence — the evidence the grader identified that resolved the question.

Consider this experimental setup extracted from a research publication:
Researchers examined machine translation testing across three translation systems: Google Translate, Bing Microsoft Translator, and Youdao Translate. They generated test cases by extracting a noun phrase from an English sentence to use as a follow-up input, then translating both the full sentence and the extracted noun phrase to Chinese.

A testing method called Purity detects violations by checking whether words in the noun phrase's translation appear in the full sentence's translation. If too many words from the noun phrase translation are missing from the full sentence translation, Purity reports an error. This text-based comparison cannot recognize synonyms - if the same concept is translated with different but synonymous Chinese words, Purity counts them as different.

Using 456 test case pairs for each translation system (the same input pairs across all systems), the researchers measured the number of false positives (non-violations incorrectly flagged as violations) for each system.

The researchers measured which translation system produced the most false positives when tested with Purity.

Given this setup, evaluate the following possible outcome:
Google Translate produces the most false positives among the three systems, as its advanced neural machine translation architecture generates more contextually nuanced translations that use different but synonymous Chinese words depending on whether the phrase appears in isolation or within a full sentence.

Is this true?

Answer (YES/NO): NO